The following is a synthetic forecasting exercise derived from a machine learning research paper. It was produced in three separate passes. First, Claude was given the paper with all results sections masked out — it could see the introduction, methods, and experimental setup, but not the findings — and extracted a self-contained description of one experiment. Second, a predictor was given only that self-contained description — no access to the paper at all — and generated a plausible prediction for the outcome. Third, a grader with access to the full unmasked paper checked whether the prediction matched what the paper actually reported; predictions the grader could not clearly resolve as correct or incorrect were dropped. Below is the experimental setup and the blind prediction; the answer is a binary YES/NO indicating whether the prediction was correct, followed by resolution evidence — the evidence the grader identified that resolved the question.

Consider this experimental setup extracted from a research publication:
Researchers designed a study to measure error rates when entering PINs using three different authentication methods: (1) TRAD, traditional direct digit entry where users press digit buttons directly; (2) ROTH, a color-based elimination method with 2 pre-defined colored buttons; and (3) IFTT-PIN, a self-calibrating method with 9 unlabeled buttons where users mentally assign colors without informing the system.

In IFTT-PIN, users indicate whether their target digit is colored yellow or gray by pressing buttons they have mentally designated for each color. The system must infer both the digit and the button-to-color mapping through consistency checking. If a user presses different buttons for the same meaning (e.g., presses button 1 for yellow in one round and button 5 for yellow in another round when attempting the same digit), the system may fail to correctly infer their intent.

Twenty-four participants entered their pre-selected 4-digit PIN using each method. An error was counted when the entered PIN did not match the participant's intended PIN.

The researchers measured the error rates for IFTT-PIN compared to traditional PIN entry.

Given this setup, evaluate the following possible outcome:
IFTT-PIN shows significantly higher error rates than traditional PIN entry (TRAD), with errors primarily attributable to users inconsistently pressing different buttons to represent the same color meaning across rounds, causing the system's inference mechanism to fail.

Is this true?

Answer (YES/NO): NO